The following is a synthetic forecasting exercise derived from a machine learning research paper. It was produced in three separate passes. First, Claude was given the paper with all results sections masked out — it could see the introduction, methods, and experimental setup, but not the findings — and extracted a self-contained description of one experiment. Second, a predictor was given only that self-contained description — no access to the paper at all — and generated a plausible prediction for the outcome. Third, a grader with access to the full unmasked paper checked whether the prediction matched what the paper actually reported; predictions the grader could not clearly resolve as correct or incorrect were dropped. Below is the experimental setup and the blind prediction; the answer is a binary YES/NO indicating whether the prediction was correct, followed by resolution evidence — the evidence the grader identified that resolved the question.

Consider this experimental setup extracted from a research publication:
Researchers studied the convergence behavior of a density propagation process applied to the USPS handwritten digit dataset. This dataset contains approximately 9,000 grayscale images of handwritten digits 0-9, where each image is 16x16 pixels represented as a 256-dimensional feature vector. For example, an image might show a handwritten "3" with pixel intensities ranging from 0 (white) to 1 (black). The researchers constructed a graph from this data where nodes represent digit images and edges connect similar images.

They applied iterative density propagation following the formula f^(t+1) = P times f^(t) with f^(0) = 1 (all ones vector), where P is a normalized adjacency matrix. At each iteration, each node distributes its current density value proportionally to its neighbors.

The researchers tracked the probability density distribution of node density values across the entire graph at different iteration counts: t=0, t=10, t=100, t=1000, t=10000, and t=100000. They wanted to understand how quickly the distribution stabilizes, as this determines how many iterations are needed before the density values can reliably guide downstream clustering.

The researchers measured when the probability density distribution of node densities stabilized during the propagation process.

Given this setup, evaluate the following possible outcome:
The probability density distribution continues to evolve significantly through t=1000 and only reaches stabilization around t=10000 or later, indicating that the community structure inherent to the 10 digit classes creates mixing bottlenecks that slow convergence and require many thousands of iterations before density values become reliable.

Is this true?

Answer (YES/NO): NO